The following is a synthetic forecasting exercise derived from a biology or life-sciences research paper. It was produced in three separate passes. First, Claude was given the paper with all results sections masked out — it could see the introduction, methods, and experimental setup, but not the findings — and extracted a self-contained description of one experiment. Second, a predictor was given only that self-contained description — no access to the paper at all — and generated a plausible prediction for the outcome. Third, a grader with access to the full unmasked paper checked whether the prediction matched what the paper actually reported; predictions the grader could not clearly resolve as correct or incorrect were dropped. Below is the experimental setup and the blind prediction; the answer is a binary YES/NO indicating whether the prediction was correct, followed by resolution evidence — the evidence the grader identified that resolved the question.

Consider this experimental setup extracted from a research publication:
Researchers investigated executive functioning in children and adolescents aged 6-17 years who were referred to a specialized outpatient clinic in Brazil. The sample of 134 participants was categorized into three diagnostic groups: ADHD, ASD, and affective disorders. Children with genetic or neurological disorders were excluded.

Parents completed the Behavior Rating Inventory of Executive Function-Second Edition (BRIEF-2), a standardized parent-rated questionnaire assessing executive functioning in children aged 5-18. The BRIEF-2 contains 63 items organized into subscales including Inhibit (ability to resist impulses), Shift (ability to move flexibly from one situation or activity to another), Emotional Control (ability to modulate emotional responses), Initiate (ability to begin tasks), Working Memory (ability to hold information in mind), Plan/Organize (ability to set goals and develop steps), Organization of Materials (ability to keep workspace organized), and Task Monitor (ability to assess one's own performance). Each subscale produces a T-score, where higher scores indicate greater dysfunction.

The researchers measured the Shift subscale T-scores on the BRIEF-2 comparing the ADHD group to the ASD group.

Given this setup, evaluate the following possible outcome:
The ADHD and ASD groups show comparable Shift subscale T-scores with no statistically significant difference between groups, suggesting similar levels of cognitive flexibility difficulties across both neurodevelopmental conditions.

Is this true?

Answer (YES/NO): NO